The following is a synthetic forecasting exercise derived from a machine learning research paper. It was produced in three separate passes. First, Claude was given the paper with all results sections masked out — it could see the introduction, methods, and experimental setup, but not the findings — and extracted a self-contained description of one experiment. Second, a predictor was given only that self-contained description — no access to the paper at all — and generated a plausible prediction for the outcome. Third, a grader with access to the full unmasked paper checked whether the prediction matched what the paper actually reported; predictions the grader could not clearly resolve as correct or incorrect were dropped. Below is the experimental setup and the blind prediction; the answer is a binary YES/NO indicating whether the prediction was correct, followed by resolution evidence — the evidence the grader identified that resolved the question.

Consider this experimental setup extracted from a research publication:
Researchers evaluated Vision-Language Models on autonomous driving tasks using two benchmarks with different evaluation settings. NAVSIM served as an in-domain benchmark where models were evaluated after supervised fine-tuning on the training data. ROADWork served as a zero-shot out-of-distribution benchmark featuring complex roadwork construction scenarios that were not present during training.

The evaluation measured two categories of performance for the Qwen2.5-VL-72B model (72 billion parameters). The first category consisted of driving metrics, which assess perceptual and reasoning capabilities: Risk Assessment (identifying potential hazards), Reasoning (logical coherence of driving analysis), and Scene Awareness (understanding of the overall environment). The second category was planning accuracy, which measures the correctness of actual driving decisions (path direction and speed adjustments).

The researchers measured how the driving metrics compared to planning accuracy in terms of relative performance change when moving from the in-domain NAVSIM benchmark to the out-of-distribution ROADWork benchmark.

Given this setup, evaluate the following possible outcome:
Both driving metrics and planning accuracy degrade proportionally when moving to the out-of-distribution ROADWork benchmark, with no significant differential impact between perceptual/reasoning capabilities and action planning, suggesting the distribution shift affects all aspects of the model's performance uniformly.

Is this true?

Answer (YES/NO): NO